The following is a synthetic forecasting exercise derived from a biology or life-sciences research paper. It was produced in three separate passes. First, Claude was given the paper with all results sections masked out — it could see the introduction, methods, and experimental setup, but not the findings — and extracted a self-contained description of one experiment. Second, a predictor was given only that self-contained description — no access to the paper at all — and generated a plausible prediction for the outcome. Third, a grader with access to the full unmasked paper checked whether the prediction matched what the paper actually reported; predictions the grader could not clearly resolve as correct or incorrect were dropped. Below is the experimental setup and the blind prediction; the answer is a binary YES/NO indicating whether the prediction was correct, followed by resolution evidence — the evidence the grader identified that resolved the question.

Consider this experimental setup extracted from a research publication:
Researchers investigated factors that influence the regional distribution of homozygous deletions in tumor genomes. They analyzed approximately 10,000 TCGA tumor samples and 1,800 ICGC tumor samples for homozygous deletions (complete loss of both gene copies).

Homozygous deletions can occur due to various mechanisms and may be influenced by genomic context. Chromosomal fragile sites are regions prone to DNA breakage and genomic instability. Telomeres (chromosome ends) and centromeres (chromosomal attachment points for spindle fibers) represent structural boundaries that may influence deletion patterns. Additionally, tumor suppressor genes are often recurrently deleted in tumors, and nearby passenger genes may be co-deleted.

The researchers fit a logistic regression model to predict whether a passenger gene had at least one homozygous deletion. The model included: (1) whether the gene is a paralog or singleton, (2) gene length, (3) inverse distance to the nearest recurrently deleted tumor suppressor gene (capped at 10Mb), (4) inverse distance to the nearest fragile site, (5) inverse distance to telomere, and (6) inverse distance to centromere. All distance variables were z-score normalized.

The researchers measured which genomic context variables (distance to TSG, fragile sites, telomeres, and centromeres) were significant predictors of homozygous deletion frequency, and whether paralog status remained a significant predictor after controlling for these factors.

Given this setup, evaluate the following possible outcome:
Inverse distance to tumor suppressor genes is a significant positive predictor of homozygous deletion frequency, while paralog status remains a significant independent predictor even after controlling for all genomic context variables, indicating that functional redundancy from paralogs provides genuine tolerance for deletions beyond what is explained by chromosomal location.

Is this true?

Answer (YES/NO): YES